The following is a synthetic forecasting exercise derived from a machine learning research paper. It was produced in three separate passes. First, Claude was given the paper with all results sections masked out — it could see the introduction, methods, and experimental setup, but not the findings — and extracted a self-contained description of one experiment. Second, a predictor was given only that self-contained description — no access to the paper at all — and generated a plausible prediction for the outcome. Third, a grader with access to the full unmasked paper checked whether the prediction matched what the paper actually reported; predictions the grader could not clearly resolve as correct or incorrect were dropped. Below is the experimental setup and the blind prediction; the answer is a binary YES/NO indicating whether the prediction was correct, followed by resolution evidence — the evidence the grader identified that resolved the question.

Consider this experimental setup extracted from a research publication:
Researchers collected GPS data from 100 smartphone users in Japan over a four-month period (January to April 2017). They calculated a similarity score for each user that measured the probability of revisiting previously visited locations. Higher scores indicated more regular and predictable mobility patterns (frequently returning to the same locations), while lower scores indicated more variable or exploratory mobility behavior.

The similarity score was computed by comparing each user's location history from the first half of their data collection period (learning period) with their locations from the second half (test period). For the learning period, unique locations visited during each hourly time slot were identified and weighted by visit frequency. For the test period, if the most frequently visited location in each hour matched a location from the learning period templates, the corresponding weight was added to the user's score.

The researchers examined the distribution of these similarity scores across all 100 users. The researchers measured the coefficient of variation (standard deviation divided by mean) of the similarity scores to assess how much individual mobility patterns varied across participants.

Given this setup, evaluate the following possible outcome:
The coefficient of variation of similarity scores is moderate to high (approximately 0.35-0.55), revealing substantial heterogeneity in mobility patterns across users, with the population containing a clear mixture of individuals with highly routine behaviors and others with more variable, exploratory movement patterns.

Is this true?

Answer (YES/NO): NO